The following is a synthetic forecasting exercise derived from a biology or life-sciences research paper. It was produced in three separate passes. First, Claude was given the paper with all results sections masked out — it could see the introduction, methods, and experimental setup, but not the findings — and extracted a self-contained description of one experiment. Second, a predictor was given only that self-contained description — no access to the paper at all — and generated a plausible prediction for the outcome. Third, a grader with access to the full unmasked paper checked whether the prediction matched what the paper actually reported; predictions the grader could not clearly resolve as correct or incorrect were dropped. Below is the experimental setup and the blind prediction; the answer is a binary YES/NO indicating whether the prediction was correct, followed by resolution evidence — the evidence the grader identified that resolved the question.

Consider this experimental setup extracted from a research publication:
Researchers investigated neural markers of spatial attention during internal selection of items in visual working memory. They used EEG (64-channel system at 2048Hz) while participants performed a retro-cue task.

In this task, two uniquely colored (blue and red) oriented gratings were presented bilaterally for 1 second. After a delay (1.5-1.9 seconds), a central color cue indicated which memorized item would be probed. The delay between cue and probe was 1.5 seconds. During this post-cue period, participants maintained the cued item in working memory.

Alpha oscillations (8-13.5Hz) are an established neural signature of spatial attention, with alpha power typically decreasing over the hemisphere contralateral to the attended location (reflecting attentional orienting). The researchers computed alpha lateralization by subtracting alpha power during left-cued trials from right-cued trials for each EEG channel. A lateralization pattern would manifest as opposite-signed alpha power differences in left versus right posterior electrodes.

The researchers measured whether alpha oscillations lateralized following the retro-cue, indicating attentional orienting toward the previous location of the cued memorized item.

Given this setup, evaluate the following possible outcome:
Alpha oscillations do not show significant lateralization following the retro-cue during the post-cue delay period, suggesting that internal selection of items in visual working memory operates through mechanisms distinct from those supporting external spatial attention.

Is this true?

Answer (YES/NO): NO